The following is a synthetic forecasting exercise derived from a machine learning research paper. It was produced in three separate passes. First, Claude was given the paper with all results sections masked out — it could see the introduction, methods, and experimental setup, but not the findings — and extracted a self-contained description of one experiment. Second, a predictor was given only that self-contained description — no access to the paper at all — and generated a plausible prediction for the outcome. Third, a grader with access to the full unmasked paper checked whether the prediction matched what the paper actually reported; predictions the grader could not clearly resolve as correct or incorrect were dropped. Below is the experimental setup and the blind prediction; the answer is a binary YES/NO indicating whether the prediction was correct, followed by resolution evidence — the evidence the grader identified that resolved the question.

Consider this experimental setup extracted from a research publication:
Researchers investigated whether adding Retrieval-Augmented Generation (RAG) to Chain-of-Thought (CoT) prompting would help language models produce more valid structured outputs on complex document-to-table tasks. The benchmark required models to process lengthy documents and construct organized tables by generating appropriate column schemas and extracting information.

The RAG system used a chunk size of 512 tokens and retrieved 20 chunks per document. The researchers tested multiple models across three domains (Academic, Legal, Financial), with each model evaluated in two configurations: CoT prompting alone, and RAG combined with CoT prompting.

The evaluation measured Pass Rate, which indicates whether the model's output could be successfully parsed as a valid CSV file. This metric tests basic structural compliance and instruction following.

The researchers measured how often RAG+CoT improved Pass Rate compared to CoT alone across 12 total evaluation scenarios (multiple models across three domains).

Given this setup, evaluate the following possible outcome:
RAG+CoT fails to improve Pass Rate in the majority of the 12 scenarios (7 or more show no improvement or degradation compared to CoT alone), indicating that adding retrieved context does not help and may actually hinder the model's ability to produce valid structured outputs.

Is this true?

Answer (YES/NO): NO